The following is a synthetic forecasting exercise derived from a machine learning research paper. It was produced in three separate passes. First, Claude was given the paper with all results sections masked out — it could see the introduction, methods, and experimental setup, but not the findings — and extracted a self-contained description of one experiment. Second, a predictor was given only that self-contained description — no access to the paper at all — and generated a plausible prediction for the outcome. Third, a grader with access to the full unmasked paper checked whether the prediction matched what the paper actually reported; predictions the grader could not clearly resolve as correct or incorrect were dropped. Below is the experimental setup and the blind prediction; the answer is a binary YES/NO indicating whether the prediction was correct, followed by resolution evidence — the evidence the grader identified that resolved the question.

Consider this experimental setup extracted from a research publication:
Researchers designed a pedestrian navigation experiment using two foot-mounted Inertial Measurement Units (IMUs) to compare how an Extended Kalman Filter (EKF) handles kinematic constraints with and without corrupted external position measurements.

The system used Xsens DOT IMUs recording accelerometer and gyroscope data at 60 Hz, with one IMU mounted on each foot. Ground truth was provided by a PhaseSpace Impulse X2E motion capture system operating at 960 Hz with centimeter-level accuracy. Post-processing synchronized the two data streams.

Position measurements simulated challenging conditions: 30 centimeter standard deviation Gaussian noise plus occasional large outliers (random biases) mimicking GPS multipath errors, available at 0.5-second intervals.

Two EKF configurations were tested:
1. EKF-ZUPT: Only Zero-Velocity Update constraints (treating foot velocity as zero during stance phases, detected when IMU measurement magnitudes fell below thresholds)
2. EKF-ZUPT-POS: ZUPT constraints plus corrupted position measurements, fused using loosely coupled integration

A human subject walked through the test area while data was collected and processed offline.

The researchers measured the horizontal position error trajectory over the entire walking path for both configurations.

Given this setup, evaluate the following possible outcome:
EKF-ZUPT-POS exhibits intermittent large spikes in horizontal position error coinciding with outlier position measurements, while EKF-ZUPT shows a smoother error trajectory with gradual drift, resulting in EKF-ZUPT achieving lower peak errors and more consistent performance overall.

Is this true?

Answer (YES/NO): NO